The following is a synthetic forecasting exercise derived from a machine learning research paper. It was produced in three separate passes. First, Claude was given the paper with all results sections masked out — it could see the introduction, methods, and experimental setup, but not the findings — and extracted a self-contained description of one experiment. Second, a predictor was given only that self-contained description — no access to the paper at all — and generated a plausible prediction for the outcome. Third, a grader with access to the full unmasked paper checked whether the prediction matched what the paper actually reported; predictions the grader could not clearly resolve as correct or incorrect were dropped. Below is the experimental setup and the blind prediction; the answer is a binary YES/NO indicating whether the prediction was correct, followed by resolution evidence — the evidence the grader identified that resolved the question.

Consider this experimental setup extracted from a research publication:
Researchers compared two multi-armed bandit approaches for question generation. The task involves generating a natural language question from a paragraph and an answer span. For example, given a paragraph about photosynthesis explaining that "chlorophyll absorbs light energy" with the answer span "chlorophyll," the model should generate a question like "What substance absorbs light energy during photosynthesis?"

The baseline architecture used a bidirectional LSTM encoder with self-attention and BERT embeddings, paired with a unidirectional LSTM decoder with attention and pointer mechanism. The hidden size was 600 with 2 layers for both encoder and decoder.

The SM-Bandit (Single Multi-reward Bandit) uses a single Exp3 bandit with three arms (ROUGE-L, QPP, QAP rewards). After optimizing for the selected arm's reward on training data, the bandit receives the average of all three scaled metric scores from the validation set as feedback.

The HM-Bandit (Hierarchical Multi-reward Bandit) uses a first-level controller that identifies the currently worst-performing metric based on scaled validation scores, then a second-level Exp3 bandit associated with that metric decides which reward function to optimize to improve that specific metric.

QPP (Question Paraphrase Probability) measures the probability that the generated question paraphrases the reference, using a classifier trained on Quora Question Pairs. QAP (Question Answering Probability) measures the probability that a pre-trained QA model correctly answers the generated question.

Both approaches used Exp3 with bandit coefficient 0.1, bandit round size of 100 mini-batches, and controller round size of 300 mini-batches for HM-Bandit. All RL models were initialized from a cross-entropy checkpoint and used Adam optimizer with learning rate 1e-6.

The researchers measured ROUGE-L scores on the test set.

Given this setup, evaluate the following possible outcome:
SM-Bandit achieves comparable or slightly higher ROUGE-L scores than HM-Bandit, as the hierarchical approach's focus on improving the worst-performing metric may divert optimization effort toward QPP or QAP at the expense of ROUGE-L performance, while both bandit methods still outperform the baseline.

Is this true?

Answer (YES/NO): NO